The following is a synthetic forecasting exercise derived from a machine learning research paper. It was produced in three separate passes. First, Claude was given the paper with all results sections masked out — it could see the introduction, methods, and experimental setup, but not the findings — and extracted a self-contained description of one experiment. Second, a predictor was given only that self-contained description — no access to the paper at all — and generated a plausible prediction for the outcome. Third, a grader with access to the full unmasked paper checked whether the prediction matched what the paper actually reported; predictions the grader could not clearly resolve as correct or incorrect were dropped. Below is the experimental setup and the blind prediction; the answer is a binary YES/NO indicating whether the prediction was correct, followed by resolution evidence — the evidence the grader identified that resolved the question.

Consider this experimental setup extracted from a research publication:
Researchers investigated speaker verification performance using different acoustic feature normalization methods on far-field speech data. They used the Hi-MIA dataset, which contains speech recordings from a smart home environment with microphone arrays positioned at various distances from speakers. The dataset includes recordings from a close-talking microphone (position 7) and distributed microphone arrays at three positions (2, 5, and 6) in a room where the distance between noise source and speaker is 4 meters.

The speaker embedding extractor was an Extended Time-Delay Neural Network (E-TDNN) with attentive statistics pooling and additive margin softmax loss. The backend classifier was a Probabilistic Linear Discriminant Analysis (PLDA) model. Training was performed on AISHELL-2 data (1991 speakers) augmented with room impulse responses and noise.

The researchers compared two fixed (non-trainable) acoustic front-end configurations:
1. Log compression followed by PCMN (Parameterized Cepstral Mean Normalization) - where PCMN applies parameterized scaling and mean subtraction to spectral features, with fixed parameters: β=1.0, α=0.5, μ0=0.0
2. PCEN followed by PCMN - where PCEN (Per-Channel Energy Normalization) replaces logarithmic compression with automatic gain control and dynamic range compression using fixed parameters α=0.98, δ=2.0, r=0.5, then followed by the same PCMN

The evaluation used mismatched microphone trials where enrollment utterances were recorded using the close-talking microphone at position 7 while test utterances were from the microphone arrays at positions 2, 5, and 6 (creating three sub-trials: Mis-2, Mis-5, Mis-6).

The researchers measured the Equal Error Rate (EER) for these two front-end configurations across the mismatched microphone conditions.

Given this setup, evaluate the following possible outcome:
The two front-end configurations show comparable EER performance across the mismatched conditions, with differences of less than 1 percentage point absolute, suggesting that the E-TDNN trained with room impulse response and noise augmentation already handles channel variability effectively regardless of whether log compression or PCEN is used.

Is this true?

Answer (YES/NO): NO